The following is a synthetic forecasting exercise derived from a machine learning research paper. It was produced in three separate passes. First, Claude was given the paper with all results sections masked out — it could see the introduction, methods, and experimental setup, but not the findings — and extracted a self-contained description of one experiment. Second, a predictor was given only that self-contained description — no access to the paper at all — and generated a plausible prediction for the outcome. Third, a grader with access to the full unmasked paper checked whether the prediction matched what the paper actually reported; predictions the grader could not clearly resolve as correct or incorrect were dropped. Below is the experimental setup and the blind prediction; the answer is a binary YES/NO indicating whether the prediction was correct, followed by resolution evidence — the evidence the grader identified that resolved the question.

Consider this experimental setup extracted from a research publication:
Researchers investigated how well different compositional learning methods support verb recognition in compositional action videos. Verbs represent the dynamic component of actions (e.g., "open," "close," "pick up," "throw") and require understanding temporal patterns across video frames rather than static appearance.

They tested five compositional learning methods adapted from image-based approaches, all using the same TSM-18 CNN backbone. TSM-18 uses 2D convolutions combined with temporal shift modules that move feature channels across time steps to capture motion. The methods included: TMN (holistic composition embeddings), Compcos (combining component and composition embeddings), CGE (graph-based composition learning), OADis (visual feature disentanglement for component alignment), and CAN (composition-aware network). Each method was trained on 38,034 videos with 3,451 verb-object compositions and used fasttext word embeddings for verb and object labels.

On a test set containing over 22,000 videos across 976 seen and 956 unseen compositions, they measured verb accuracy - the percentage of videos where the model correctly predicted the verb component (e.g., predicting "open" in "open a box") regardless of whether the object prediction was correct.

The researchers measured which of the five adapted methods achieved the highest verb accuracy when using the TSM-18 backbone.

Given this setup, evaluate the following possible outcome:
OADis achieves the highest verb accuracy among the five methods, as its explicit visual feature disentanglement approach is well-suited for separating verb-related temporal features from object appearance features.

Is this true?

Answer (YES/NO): NO